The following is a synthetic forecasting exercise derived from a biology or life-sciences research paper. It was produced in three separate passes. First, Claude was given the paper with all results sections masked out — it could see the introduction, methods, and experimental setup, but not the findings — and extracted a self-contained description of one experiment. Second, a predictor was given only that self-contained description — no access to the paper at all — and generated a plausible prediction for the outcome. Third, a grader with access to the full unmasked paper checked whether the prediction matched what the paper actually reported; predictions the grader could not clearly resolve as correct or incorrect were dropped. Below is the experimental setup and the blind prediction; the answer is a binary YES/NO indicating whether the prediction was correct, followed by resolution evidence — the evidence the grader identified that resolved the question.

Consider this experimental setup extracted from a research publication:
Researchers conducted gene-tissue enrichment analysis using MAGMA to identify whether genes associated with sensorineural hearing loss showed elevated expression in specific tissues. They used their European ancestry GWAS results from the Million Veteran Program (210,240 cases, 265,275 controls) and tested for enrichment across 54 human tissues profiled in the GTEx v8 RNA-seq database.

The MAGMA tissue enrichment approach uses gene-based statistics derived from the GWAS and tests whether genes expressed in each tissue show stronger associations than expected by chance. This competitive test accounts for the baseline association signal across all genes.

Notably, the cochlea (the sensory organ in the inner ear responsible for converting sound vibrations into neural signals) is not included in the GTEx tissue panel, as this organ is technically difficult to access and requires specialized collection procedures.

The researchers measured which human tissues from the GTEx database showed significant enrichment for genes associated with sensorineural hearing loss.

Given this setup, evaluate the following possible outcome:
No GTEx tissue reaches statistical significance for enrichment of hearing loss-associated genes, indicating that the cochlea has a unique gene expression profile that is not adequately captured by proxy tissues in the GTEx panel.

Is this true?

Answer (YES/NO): NO